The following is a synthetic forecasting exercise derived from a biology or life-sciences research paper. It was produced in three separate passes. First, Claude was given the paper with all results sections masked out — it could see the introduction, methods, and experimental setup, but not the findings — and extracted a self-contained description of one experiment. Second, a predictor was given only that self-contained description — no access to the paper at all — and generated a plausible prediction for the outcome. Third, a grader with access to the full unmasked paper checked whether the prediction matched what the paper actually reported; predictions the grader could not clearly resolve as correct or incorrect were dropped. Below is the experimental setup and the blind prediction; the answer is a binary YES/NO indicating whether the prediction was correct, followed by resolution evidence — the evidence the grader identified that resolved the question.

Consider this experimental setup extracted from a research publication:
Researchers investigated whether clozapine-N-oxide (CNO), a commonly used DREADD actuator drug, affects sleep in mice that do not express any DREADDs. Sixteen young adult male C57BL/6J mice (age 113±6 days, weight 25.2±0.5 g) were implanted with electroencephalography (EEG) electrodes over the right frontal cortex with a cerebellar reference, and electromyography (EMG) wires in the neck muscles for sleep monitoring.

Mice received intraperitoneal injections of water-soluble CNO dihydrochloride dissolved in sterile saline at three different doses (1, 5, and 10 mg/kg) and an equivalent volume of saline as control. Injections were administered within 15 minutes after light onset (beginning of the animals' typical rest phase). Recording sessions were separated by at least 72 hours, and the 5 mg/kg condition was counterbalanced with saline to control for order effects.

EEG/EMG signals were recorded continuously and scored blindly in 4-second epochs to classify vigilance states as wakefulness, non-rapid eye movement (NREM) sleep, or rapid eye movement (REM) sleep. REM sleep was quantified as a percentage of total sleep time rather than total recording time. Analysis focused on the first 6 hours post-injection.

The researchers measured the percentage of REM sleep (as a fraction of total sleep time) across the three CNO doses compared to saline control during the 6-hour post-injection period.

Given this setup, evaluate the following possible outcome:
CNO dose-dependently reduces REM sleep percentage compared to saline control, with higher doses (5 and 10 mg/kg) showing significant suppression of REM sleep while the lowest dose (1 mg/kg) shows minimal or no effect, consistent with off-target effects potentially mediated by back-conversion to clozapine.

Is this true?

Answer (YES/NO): NO